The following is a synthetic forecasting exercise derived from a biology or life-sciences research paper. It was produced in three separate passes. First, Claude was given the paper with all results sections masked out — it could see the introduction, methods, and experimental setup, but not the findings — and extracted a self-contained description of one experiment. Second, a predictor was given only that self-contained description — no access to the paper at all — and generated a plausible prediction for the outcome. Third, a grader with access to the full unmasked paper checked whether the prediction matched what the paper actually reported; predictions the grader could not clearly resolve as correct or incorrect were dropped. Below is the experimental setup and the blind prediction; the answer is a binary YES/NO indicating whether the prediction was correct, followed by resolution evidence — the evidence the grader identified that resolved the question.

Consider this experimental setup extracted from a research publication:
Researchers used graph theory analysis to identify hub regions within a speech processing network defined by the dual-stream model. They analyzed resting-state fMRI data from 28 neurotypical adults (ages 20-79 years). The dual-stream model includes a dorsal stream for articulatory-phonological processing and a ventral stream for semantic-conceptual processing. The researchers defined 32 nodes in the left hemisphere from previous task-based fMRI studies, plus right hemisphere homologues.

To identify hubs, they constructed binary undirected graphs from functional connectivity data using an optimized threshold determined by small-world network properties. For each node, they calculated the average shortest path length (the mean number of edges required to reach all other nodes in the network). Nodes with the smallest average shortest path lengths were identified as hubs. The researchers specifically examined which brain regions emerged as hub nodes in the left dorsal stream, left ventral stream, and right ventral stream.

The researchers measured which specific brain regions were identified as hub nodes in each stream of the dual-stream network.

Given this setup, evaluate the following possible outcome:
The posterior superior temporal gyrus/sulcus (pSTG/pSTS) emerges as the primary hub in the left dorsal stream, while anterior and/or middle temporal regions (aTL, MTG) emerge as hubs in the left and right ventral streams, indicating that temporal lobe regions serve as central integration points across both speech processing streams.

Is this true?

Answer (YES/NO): NO